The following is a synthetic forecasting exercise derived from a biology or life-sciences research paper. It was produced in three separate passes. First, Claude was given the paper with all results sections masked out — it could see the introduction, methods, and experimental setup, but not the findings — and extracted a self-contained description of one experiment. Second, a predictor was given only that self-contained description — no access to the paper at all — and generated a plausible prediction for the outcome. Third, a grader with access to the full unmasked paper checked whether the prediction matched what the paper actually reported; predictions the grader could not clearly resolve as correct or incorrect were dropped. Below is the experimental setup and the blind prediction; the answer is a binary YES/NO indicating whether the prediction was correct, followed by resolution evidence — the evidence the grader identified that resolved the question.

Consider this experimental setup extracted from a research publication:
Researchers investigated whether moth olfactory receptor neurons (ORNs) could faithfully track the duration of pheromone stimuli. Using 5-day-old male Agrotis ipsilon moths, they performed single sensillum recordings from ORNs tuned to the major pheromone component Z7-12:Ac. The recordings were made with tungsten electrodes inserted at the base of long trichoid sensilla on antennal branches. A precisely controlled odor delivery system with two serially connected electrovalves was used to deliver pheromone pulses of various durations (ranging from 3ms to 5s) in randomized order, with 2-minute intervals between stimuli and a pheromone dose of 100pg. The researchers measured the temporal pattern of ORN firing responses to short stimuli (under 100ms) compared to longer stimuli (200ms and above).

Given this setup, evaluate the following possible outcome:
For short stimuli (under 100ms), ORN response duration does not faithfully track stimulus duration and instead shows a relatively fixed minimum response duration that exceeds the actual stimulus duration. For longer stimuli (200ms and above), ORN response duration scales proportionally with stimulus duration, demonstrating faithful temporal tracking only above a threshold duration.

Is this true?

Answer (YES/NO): YES